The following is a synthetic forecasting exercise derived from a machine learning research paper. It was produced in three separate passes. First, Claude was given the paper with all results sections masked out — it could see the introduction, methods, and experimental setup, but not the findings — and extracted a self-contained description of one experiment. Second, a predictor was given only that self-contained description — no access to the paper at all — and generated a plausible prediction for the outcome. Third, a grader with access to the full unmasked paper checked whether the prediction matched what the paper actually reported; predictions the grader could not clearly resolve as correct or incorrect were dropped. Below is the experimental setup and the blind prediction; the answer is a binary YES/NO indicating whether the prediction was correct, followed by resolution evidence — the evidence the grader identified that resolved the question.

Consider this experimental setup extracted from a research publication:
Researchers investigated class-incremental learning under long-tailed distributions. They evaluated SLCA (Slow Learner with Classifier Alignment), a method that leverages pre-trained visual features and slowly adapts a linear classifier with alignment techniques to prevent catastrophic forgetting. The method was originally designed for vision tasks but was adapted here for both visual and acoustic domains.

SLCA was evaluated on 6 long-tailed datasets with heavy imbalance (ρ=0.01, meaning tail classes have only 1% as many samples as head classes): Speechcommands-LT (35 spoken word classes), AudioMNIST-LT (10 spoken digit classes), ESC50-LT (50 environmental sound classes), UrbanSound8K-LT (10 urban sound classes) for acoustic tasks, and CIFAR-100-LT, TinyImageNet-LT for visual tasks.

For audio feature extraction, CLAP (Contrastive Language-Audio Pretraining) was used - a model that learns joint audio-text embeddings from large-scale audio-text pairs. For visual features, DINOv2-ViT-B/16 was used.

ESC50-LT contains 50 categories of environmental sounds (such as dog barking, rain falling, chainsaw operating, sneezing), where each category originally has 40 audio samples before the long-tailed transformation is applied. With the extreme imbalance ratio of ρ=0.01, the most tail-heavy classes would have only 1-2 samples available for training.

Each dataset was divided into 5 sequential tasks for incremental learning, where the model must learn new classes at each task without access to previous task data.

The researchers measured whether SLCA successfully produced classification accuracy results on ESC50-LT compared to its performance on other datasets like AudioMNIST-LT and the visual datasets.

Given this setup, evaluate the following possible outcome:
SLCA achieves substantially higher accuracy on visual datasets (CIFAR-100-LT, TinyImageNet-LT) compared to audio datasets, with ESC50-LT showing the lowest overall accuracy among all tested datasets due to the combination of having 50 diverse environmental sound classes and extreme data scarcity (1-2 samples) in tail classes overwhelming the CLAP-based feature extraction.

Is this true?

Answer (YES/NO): NO